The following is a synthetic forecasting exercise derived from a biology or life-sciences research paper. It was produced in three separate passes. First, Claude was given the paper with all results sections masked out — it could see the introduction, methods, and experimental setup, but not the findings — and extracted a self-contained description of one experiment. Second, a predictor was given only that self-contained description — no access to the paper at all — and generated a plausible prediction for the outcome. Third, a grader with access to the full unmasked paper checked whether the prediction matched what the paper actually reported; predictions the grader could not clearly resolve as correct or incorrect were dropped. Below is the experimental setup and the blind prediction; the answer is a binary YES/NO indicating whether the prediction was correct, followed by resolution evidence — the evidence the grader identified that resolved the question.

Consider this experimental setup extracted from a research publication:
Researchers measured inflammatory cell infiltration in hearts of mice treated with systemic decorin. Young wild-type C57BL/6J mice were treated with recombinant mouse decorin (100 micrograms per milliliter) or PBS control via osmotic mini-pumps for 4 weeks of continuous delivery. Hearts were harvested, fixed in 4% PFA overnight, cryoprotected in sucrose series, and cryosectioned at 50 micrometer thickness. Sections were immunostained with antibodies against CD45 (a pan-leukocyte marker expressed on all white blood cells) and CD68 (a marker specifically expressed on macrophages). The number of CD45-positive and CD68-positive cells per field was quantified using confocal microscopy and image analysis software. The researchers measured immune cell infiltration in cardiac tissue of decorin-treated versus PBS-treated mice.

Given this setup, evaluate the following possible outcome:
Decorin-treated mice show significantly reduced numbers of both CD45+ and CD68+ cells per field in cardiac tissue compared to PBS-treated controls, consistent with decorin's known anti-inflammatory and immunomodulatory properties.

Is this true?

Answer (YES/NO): NO